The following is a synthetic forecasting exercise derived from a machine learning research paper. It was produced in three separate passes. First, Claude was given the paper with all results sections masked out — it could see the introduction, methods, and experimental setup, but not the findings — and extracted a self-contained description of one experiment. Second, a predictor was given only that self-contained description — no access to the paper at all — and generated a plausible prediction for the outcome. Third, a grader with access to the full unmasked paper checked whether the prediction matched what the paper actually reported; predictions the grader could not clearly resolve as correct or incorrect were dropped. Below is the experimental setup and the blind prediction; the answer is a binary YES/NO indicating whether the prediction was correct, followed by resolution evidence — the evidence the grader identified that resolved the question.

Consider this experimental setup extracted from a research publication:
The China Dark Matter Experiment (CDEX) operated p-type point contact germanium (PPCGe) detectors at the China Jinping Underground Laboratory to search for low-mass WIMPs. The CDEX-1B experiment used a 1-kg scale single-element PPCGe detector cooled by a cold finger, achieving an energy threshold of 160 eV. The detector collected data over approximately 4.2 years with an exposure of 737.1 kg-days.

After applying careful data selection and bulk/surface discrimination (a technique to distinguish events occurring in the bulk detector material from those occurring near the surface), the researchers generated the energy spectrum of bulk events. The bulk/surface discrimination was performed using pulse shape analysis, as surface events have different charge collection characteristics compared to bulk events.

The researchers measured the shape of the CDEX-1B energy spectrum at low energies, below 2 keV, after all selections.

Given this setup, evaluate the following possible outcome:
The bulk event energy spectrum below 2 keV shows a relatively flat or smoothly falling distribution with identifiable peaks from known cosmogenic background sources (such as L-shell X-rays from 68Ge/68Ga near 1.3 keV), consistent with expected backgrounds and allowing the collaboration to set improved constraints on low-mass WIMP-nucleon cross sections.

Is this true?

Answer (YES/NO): NO